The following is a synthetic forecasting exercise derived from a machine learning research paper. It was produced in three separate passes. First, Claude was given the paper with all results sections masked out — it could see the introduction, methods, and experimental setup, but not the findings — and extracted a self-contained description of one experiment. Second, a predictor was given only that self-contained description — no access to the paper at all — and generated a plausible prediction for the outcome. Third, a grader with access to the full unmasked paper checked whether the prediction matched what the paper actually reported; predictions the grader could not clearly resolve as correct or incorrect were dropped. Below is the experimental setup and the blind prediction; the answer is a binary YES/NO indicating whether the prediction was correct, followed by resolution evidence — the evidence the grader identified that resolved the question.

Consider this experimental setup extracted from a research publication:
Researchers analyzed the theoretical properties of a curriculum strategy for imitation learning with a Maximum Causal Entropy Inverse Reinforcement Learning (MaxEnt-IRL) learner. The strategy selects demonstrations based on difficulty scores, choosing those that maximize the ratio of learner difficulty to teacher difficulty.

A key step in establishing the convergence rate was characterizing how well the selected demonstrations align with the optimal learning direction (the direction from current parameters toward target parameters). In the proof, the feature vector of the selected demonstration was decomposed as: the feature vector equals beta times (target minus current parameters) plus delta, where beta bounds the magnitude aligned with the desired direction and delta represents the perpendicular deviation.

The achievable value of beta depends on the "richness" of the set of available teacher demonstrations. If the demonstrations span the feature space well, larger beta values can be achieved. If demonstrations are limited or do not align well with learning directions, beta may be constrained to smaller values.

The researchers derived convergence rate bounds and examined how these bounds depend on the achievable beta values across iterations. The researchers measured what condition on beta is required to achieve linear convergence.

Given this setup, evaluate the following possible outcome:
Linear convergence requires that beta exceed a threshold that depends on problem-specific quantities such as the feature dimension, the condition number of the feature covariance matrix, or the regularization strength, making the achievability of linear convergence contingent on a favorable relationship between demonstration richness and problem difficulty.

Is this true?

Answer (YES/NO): NO